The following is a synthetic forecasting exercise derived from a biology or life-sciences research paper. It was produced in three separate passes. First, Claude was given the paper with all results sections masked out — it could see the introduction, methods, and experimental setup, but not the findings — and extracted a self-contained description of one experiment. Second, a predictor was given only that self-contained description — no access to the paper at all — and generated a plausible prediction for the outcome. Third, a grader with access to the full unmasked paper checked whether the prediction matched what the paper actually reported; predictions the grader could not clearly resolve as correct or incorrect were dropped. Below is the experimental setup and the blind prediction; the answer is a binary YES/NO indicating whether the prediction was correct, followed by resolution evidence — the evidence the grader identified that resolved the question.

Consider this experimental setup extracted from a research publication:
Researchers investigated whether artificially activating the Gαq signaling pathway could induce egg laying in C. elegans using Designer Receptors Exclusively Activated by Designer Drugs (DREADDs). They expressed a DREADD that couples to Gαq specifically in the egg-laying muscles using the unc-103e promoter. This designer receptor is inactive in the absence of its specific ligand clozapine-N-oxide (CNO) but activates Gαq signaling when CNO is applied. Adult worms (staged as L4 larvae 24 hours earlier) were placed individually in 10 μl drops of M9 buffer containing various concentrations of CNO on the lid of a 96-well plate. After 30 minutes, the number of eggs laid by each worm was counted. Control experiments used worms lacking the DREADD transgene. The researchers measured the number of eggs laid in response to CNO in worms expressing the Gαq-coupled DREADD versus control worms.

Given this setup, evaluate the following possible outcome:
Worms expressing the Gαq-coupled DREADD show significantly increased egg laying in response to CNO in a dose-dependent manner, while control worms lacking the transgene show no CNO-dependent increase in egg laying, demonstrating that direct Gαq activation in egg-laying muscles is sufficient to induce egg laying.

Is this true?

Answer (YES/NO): YES